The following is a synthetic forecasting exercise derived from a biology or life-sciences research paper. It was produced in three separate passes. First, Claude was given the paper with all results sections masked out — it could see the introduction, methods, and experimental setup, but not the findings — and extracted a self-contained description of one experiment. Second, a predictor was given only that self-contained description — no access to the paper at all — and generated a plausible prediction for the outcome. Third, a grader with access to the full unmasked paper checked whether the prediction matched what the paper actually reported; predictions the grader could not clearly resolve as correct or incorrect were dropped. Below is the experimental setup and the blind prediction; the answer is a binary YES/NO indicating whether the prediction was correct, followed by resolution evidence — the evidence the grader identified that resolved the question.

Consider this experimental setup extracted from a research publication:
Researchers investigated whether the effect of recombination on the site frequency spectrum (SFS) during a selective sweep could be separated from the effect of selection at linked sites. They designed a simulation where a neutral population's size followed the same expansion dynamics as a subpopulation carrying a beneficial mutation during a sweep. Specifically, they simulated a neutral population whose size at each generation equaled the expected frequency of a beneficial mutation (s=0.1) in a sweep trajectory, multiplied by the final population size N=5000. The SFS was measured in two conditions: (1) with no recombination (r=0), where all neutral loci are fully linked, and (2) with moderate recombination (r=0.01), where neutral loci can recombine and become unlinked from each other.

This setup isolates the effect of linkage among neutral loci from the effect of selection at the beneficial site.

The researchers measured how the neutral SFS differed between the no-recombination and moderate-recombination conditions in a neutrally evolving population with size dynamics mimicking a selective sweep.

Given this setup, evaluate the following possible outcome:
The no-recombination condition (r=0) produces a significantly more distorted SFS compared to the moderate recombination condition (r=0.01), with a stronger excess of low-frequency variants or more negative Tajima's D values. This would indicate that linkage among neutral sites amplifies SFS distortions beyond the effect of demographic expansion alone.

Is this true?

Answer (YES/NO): NO